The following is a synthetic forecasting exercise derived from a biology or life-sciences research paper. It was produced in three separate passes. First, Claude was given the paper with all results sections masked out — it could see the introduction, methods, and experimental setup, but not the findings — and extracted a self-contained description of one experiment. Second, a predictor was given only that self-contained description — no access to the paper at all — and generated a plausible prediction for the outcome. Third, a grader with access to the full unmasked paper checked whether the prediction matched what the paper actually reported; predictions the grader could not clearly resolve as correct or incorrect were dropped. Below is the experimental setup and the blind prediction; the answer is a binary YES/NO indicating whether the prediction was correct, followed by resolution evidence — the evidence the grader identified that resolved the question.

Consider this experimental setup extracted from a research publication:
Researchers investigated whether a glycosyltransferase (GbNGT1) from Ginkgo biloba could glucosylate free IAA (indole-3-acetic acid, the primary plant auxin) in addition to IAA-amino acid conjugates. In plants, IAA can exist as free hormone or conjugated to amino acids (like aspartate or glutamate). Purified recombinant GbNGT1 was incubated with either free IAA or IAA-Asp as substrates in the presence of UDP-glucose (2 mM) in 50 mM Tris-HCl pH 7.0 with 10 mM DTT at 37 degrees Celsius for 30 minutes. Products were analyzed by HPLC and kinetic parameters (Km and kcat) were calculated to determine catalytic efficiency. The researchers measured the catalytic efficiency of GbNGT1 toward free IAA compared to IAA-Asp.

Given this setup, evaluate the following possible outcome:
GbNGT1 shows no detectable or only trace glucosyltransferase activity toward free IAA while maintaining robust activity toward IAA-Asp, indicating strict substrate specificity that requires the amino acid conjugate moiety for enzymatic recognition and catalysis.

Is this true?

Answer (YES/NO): NO